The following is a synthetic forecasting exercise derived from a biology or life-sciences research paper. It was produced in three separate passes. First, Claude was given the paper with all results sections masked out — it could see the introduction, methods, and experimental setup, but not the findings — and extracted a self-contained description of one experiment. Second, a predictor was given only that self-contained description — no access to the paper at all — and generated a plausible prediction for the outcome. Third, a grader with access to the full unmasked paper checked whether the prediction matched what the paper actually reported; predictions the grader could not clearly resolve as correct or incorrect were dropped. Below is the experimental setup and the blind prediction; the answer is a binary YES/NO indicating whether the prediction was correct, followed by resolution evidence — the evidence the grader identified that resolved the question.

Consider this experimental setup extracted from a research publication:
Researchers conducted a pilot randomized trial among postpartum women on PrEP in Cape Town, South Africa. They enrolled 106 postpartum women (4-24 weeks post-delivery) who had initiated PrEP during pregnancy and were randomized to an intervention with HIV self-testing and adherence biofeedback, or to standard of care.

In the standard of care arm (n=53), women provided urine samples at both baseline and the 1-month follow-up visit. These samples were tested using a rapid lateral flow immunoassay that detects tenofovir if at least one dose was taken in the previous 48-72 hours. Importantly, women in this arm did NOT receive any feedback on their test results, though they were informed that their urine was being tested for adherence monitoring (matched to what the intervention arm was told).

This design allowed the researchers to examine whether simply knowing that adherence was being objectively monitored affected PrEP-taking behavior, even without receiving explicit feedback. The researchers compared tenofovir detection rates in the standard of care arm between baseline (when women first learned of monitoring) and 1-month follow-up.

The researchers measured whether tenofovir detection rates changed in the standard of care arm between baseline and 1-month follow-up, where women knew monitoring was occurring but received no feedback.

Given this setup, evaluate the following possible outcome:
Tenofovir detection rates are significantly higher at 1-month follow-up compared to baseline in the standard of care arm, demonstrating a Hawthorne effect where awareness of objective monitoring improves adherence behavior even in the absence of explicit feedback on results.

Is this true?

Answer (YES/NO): NO